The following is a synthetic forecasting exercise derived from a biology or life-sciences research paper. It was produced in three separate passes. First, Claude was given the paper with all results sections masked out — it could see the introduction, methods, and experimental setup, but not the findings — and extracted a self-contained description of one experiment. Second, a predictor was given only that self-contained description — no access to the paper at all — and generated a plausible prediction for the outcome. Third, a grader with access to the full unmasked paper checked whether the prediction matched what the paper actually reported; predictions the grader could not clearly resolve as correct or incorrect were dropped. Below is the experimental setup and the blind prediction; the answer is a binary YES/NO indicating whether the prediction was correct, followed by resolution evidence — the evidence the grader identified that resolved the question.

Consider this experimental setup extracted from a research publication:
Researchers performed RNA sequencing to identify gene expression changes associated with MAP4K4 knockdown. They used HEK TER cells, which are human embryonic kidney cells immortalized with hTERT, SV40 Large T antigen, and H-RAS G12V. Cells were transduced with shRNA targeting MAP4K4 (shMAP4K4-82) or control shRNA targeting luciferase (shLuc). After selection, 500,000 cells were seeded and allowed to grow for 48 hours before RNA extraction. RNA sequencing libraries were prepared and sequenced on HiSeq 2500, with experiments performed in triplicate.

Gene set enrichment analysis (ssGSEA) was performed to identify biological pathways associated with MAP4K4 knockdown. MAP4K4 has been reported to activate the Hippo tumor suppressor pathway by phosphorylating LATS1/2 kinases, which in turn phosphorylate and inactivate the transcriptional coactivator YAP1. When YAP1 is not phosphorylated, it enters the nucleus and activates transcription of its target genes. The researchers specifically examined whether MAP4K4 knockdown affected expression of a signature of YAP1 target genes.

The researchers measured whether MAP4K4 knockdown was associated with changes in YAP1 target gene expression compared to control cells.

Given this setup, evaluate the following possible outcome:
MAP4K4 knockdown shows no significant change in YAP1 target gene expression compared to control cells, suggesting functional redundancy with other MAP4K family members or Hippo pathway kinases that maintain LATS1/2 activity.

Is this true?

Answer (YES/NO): NO